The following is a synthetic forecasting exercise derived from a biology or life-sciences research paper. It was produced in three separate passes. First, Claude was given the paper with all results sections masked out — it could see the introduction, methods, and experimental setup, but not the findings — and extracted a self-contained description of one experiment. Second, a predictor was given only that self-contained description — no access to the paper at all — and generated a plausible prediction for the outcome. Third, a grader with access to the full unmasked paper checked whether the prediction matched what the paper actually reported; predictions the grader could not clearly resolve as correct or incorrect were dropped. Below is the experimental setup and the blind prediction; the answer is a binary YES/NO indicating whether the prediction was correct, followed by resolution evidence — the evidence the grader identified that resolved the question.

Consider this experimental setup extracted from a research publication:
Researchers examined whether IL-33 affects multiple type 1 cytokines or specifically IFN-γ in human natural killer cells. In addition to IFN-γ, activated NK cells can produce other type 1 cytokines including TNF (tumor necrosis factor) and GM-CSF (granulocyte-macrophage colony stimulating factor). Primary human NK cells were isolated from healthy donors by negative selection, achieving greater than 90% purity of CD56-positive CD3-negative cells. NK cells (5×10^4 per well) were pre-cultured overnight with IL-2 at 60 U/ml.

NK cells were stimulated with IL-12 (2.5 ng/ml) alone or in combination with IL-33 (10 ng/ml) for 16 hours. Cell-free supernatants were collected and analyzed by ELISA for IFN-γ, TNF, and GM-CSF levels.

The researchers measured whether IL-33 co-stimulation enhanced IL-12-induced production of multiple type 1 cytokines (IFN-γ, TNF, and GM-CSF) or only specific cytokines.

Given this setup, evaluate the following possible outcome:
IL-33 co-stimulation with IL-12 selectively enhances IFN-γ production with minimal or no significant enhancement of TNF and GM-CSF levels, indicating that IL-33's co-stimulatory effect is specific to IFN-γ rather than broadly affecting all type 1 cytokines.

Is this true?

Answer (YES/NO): NO